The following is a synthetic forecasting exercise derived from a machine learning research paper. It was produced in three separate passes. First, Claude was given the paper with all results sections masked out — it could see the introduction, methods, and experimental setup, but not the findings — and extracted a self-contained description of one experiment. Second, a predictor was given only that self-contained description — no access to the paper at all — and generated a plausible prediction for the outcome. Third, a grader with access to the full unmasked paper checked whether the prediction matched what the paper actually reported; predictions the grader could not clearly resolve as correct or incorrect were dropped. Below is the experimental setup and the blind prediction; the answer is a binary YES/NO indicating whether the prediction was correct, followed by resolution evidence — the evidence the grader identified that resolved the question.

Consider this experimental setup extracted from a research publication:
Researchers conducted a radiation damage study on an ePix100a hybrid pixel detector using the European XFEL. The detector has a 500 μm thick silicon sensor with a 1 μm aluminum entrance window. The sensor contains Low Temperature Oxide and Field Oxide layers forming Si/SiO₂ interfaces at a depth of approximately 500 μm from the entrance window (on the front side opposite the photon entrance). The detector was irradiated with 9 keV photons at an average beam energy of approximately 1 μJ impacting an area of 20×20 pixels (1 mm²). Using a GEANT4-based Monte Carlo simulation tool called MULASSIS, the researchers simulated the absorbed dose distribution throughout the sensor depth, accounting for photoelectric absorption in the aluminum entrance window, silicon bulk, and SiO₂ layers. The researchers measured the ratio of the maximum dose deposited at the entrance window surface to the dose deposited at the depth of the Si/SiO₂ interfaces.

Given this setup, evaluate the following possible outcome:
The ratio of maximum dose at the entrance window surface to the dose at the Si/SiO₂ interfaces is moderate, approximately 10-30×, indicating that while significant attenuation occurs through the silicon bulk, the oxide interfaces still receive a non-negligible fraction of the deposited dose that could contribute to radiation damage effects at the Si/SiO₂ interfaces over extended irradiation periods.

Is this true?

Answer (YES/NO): NO